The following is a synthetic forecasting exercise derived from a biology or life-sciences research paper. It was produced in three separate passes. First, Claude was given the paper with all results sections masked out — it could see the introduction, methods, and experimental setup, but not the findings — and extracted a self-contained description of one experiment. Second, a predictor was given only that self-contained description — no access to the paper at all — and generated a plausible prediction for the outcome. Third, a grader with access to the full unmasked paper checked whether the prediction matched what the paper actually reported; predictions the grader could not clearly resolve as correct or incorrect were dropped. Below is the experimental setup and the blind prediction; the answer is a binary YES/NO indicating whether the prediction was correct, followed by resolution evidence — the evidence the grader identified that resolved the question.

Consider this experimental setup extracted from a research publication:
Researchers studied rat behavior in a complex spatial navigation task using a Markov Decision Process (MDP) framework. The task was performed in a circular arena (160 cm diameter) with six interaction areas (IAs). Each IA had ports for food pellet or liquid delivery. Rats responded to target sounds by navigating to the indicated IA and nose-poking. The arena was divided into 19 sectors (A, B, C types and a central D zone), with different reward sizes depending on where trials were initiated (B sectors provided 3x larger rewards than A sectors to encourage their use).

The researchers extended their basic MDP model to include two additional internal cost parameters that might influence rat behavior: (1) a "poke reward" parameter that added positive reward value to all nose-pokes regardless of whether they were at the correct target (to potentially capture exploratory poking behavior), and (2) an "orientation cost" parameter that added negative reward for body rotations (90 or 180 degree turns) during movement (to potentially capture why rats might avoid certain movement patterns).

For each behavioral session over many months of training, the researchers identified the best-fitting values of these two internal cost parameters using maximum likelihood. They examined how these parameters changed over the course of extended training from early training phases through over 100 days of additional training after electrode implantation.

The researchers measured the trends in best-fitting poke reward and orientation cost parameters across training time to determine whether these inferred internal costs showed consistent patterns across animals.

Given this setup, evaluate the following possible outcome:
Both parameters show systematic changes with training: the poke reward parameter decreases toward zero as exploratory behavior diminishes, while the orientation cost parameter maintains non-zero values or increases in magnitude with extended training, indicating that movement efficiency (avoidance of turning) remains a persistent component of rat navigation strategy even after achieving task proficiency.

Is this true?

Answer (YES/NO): NO